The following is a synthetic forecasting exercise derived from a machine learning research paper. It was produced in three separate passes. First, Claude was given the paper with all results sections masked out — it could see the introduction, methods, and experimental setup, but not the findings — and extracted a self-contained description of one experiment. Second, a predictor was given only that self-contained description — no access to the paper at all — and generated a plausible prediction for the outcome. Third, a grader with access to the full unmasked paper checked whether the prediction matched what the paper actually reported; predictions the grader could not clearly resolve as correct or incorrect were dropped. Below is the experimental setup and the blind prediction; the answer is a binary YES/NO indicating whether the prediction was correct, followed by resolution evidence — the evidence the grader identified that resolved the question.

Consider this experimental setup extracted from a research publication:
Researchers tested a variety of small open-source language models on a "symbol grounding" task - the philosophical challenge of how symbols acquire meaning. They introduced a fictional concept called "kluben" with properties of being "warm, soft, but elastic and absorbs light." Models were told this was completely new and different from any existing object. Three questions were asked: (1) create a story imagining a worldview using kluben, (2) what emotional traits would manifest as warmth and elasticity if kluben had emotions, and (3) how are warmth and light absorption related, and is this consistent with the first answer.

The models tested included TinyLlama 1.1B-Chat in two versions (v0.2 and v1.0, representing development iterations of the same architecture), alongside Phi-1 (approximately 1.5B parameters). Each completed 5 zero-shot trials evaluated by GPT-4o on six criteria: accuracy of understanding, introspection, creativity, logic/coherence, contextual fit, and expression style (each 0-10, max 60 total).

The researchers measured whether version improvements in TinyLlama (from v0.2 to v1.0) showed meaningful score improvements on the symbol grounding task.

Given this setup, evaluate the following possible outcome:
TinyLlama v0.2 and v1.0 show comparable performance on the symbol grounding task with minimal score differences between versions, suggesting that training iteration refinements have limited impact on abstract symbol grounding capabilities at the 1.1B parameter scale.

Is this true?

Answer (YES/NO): YES